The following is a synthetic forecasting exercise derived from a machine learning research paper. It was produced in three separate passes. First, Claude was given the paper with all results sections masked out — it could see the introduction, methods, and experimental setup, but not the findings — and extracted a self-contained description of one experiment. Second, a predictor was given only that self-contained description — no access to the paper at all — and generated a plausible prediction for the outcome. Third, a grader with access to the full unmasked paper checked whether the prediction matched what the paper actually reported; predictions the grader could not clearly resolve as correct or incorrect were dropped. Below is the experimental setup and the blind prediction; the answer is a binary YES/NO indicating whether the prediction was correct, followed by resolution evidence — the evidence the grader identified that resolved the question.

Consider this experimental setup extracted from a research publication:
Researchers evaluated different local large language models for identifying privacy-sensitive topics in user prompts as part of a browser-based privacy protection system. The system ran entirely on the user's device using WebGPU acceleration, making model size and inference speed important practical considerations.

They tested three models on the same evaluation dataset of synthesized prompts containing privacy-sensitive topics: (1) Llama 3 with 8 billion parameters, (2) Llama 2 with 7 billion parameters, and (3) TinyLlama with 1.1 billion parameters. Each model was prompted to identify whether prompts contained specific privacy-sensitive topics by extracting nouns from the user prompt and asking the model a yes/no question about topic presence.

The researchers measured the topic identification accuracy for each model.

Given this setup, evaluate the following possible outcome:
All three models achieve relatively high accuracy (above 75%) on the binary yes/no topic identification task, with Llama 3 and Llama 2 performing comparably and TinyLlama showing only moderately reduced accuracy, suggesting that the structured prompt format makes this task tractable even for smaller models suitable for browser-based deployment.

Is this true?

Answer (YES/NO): NO